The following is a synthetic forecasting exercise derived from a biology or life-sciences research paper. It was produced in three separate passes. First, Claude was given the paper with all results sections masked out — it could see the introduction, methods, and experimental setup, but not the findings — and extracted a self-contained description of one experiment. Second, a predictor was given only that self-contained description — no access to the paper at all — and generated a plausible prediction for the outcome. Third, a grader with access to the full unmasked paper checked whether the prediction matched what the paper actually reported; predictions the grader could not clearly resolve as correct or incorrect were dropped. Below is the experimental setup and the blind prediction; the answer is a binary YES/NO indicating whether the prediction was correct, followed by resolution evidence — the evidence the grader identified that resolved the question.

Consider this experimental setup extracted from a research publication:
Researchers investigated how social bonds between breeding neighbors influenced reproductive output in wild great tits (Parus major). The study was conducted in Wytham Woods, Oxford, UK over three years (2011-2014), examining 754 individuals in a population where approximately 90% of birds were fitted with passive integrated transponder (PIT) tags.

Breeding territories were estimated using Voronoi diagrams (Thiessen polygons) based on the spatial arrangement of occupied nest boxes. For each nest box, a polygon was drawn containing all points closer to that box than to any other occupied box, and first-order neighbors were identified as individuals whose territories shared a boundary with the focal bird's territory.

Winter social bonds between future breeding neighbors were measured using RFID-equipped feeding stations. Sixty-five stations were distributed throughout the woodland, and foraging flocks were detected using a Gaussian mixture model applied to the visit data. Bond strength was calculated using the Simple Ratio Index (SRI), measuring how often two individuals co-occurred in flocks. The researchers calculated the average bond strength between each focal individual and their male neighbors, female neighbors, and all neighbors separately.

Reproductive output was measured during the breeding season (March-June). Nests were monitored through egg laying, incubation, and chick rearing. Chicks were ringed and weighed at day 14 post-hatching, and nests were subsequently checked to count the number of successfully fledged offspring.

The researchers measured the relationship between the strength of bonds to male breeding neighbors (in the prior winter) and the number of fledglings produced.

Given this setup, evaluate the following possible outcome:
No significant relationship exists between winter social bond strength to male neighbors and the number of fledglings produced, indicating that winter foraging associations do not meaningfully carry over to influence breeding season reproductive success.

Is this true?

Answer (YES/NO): NO